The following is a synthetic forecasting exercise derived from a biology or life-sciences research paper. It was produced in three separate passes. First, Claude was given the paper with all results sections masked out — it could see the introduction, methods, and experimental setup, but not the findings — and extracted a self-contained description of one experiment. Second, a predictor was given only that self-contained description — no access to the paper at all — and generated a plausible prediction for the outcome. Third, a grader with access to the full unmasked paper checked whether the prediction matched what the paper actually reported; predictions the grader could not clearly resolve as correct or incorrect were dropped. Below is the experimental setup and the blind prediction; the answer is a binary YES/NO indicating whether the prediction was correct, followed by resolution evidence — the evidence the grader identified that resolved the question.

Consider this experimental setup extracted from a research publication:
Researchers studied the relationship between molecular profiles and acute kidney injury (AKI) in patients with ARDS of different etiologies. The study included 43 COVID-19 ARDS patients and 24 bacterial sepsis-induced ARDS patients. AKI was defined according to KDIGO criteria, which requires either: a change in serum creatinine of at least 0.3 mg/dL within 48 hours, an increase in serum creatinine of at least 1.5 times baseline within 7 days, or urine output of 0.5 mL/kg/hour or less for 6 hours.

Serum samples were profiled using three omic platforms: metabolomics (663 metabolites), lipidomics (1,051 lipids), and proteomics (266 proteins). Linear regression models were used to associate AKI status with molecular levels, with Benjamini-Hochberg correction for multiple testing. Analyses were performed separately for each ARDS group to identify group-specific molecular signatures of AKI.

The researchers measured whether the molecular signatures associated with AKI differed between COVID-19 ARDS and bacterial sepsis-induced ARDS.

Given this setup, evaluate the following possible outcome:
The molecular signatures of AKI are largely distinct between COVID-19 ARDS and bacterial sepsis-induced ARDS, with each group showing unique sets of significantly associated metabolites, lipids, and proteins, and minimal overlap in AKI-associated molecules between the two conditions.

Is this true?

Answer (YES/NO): NO